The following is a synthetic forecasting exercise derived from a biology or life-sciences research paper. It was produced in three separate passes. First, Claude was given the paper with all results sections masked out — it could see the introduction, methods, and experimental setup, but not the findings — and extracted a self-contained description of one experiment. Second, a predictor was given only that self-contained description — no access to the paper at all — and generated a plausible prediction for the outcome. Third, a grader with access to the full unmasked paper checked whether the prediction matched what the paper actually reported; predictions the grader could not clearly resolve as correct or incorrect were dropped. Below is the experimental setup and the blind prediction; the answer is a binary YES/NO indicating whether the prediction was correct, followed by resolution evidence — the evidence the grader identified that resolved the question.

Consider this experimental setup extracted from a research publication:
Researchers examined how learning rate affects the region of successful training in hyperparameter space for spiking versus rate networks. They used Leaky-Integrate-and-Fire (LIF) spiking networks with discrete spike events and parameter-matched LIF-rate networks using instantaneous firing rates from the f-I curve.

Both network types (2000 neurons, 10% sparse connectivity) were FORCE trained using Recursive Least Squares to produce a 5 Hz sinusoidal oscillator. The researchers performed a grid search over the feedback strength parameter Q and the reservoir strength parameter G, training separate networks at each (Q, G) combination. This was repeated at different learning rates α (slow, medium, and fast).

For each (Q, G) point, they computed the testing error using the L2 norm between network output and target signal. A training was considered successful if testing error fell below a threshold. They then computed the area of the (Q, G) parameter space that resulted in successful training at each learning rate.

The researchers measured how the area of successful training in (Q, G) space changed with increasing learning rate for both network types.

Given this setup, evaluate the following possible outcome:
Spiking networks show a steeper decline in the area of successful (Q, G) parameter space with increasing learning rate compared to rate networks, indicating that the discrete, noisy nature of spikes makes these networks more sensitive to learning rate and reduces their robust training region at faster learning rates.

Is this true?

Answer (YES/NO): NO